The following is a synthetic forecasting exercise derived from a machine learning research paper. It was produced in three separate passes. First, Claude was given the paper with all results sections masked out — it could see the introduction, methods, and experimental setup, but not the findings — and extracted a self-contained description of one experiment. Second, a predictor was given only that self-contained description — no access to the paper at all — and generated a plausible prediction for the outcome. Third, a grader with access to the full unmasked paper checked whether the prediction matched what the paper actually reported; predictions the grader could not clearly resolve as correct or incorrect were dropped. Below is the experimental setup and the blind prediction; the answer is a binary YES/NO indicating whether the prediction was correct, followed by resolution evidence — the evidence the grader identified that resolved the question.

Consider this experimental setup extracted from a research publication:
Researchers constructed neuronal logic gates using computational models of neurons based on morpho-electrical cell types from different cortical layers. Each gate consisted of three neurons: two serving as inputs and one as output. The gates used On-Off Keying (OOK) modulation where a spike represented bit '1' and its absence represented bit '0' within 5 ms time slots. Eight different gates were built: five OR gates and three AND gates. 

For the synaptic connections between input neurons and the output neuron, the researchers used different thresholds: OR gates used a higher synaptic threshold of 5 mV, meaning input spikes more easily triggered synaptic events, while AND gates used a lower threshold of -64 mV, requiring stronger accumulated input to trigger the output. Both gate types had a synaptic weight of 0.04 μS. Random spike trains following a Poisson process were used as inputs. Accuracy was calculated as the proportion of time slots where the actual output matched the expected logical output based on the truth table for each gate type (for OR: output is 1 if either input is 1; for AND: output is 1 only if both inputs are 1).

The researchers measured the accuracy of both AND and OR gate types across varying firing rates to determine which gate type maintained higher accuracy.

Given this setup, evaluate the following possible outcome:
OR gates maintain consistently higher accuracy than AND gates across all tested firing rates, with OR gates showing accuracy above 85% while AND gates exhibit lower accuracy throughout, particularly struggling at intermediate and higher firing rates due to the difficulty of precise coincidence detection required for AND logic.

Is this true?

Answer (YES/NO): NO